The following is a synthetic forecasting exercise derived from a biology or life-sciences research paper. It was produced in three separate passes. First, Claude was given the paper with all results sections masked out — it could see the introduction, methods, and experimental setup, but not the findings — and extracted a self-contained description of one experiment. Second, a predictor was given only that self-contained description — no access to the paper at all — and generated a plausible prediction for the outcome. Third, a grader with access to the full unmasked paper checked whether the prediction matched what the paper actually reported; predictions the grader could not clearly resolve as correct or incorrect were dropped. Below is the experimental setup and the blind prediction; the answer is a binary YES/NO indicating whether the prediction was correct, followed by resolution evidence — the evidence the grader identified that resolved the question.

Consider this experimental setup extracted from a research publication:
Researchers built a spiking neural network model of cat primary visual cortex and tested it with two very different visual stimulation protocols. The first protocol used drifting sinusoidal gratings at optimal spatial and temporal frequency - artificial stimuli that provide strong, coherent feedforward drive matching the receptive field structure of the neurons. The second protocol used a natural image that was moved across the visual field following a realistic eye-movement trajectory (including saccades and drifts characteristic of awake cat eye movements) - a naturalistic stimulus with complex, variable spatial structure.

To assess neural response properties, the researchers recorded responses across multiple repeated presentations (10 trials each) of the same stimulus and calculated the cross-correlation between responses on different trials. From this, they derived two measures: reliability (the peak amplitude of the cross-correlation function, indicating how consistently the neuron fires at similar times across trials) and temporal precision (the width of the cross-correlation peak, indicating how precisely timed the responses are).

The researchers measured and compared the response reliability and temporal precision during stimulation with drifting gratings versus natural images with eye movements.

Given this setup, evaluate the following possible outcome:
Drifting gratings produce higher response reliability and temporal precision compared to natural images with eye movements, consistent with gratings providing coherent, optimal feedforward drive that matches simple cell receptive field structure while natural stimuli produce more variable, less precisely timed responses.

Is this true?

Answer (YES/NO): NO